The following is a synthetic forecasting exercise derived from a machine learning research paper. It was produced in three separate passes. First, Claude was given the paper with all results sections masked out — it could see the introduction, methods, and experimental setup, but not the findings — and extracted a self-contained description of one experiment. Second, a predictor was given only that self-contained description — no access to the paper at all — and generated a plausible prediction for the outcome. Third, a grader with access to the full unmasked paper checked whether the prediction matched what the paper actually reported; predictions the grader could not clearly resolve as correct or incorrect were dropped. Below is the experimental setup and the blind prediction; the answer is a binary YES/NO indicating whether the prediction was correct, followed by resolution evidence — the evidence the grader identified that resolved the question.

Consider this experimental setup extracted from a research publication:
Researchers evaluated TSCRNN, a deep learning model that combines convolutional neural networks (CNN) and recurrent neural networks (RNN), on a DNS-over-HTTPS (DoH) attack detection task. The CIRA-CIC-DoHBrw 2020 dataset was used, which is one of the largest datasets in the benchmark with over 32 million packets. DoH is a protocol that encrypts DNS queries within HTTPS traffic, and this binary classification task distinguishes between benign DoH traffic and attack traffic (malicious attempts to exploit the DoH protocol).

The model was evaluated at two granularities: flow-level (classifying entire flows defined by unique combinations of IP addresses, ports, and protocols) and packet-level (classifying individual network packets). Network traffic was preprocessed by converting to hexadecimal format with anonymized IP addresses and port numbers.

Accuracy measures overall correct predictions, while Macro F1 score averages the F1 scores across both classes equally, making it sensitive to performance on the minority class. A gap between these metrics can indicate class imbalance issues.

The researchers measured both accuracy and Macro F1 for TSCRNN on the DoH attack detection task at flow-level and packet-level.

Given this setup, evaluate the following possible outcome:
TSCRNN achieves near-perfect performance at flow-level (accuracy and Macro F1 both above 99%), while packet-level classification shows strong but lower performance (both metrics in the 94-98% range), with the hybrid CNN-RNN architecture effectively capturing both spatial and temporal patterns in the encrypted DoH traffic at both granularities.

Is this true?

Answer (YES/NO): NO